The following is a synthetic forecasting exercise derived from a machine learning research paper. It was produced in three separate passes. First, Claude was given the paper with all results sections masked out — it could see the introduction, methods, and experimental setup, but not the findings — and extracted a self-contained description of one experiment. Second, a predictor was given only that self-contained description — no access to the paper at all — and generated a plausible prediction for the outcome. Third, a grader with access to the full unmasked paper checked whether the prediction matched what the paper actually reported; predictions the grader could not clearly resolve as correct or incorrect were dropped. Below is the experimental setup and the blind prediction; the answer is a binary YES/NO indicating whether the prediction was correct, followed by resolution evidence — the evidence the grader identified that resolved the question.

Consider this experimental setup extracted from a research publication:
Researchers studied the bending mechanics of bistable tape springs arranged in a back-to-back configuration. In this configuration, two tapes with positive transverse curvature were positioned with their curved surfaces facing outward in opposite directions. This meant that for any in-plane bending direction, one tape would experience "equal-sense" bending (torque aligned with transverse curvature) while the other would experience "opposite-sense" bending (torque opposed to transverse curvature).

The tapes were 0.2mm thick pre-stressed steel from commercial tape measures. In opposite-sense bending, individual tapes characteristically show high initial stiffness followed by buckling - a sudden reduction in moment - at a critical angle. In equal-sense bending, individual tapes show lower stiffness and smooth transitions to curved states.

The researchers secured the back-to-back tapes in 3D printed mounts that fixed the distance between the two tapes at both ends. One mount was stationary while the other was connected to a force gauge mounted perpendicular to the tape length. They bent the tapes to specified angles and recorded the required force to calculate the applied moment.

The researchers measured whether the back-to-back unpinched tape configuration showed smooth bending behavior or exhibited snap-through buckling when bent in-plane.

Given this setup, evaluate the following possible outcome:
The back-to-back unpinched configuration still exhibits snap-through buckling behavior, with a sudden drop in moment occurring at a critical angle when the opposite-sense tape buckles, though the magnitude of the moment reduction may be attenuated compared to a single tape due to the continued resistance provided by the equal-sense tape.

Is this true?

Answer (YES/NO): YES